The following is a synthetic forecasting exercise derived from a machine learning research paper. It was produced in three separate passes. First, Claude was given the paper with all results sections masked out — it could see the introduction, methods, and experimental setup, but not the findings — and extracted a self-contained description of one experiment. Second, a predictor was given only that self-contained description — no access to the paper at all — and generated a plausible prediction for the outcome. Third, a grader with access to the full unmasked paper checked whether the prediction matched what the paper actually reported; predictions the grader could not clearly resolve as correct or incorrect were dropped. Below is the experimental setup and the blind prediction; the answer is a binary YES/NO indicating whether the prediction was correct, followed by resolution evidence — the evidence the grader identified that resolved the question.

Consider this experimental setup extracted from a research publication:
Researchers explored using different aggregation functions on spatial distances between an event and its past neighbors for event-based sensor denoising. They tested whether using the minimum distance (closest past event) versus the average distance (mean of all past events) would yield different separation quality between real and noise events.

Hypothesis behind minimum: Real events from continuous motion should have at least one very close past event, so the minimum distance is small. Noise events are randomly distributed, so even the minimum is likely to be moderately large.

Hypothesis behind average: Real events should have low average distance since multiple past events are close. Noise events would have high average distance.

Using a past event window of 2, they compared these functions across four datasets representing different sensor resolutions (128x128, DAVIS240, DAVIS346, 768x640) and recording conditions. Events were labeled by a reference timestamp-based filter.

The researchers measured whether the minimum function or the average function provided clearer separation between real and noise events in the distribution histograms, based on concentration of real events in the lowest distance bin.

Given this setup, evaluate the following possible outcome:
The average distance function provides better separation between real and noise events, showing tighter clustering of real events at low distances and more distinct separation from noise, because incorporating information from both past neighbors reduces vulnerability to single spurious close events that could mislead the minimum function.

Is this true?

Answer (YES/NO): NO